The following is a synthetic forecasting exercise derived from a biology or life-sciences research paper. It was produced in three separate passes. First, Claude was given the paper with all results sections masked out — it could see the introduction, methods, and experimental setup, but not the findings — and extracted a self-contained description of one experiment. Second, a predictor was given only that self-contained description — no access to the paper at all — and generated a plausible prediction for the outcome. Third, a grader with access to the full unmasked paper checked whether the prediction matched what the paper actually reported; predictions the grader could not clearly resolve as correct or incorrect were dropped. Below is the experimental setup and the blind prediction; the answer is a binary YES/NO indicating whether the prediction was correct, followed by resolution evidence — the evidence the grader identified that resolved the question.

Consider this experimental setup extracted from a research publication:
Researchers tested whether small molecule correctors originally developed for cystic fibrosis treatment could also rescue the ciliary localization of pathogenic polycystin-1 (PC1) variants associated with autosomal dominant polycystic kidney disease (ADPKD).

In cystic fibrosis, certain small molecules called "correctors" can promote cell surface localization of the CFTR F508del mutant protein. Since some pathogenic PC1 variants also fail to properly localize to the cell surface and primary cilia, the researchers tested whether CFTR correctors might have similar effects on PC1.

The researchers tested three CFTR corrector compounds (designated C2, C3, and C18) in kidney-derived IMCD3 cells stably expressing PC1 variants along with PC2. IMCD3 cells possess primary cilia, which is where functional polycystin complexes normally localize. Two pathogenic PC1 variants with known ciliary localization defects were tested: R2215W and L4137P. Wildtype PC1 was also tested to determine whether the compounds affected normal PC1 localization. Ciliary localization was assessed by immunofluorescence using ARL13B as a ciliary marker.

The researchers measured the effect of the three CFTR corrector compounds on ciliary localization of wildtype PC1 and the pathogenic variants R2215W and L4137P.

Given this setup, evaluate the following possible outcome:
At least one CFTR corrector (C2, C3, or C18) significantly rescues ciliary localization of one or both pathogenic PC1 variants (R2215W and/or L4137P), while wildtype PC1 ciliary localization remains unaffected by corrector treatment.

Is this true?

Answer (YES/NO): YES